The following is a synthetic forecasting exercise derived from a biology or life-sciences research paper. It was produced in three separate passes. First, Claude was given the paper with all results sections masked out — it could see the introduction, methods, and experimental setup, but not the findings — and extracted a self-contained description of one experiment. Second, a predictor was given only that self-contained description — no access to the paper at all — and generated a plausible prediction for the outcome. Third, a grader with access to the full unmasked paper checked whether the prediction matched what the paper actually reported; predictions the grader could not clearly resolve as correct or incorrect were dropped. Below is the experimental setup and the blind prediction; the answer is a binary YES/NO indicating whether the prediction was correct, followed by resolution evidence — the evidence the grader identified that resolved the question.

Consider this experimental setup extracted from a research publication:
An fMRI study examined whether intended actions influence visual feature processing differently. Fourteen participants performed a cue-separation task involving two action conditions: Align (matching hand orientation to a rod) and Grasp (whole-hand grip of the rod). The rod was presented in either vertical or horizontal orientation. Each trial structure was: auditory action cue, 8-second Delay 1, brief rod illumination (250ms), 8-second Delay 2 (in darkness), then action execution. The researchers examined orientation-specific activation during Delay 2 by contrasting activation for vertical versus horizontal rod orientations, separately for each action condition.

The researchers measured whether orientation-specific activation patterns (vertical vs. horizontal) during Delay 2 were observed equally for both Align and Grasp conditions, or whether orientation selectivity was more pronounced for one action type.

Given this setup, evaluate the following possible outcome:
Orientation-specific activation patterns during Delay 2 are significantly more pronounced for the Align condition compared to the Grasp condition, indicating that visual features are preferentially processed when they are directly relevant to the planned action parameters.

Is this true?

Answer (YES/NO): YES